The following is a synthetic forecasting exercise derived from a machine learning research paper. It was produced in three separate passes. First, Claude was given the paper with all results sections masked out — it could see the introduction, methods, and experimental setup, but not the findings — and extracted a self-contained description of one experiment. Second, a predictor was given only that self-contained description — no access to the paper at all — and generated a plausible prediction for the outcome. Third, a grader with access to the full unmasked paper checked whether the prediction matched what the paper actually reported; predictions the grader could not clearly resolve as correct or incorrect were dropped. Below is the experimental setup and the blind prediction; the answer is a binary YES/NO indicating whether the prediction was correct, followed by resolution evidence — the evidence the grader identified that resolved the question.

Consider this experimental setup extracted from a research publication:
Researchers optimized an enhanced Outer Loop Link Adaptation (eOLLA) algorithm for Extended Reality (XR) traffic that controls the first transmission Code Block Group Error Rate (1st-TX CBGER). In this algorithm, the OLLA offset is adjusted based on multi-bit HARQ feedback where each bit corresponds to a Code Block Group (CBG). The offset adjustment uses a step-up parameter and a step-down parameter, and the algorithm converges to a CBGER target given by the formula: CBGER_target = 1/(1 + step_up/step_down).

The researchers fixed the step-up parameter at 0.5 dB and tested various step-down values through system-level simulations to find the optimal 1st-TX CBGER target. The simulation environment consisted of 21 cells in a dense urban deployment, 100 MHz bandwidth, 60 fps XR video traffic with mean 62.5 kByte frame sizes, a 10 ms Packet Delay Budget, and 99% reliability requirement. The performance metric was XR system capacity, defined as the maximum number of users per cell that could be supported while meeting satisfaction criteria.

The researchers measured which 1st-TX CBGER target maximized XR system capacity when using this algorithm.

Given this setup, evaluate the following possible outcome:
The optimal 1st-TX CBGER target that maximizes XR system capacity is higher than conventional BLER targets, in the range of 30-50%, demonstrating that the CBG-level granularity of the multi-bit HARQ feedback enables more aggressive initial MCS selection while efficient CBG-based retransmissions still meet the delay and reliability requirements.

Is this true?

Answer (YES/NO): YES